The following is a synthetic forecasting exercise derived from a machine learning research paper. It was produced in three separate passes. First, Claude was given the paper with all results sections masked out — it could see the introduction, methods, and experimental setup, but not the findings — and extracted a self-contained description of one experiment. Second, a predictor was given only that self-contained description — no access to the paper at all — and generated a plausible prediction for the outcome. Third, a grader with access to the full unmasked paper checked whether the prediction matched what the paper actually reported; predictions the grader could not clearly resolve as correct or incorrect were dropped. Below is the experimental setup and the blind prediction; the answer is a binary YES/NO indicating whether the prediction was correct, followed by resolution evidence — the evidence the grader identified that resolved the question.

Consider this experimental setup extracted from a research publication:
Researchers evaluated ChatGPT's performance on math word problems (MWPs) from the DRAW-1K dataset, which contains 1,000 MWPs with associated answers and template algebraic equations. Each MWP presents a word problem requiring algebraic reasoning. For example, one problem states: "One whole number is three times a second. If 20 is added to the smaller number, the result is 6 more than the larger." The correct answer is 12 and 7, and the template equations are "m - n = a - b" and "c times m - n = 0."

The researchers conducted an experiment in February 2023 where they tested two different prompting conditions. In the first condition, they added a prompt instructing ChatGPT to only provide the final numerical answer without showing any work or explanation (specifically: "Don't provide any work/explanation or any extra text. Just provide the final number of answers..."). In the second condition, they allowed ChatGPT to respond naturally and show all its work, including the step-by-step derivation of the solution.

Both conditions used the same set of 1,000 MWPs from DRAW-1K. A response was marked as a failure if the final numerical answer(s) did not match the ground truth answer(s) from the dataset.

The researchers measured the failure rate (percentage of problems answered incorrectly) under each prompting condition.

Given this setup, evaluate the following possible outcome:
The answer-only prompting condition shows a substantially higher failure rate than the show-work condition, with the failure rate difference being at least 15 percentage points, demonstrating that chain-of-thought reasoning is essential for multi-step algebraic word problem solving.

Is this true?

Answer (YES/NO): YES